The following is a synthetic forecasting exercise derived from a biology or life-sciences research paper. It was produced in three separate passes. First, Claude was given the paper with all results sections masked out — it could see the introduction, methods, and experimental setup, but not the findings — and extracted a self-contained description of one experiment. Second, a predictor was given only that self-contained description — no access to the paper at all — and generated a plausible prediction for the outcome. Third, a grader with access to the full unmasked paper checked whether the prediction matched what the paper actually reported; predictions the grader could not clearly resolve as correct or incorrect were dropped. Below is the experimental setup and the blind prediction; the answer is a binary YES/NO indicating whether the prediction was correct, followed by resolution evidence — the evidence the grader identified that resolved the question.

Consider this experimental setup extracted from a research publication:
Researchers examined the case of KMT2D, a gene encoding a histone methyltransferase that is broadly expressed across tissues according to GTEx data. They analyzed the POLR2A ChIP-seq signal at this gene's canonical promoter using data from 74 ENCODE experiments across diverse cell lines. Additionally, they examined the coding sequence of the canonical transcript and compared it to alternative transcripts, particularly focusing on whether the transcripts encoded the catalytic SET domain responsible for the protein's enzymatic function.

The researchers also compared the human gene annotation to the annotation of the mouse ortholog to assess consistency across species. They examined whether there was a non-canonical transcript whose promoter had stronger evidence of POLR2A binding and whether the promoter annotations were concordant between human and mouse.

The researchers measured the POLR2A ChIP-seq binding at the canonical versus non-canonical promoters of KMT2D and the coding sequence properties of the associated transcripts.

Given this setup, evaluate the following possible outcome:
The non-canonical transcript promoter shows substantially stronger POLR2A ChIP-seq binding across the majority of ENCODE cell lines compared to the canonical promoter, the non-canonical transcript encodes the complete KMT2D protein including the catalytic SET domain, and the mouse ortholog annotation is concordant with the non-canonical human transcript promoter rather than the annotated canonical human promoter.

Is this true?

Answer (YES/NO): NO